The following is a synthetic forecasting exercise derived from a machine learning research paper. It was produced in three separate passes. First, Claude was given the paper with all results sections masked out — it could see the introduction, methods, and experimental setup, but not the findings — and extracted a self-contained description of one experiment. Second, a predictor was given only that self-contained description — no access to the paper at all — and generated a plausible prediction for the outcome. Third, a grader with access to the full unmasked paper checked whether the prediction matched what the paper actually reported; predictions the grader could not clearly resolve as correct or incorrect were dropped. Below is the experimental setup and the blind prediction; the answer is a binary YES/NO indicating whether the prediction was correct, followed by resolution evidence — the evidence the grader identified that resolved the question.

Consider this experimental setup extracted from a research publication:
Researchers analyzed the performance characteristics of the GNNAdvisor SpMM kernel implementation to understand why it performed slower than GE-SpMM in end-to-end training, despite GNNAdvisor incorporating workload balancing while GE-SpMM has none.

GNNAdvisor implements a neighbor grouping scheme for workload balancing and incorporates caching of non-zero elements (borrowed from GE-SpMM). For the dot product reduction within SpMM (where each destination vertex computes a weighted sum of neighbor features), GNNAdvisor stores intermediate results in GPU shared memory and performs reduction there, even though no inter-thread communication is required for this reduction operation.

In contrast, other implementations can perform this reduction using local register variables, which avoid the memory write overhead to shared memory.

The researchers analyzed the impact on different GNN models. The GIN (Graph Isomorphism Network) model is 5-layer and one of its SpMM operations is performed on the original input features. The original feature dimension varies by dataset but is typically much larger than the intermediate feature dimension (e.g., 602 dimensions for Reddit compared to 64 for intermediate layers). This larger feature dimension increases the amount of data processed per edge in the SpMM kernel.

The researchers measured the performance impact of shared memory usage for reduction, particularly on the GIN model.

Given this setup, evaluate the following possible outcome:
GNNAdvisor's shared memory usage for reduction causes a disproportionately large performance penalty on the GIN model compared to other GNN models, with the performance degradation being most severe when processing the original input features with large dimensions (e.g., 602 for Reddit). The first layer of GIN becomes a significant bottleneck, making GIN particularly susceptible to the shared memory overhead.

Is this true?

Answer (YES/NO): YES